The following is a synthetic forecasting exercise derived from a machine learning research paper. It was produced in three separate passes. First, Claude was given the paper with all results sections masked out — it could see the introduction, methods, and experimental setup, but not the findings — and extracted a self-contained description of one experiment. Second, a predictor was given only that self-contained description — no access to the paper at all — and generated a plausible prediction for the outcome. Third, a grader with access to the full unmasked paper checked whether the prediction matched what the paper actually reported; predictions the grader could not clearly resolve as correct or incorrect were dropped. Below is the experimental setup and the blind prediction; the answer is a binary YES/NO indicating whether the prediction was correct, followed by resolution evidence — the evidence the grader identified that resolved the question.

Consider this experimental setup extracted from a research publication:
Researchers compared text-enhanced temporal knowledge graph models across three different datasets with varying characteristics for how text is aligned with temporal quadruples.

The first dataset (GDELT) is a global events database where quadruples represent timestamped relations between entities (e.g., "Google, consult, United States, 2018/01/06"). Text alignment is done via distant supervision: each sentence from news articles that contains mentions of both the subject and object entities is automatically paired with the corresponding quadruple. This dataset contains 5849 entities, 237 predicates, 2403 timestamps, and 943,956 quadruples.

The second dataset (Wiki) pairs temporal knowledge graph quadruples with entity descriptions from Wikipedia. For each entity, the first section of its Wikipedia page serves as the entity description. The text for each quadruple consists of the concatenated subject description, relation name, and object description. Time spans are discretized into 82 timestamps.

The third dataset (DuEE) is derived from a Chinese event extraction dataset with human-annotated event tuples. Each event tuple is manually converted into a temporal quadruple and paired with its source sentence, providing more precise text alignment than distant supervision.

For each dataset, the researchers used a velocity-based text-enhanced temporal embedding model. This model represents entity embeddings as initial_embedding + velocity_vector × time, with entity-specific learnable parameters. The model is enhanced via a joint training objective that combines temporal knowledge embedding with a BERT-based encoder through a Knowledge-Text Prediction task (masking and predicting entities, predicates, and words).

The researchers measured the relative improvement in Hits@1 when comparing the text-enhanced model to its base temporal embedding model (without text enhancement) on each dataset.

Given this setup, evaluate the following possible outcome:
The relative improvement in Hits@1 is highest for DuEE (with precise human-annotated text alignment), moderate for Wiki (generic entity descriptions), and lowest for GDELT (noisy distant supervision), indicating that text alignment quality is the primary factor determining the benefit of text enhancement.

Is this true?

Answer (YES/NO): NO